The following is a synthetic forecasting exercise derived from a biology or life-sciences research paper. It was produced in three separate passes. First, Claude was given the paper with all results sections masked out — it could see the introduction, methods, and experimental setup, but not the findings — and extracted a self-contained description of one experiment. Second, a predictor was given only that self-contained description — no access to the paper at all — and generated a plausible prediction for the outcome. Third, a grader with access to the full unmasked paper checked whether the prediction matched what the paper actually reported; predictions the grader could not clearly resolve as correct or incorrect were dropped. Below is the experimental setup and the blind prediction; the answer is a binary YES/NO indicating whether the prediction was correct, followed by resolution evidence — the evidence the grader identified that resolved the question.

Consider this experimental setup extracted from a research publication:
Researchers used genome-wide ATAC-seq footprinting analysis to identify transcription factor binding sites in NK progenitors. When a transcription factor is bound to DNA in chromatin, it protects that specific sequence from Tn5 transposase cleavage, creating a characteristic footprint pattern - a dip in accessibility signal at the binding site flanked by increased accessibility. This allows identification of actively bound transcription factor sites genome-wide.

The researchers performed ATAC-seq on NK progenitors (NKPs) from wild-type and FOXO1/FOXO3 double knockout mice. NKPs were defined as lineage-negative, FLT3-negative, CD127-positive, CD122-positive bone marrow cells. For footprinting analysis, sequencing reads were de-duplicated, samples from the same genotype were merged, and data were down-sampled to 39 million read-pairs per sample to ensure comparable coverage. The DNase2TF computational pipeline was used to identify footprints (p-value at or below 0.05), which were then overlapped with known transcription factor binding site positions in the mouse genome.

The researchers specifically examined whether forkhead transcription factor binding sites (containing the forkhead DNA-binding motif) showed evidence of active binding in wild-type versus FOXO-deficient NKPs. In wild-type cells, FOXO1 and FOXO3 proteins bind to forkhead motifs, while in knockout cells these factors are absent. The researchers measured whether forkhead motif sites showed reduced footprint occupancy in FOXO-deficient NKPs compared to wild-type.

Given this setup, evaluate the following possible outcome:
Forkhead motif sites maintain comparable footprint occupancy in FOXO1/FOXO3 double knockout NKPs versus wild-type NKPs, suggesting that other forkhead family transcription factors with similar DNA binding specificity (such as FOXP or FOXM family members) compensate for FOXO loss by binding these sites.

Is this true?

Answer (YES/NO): NO